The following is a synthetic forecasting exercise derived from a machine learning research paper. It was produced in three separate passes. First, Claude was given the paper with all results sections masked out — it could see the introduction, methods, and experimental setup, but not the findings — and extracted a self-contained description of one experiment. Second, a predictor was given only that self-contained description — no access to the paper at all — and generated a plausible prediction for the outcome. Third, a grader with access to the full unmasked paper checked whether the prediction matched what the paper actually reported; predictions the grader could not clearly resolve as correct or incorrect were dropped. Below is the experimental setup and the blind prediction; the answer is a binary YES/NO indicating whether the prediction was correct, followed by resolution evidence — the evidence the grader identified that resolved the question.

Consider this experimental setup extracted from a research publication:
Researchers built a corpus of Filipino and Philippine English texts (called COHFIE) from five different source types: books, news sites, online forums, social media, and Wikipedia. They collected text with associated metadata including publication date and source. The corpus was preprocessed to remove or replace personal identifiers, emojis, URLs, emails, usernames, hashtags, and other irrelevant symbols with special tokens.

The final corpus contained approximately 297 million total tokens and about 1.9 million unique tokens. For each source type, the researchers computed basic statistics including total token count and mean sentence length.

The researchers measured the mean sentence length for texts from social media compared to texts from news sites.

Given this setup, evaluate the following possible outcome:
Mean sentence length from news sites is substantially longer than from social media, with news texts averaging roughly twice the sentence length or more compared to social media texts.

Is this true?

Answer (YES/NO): YES